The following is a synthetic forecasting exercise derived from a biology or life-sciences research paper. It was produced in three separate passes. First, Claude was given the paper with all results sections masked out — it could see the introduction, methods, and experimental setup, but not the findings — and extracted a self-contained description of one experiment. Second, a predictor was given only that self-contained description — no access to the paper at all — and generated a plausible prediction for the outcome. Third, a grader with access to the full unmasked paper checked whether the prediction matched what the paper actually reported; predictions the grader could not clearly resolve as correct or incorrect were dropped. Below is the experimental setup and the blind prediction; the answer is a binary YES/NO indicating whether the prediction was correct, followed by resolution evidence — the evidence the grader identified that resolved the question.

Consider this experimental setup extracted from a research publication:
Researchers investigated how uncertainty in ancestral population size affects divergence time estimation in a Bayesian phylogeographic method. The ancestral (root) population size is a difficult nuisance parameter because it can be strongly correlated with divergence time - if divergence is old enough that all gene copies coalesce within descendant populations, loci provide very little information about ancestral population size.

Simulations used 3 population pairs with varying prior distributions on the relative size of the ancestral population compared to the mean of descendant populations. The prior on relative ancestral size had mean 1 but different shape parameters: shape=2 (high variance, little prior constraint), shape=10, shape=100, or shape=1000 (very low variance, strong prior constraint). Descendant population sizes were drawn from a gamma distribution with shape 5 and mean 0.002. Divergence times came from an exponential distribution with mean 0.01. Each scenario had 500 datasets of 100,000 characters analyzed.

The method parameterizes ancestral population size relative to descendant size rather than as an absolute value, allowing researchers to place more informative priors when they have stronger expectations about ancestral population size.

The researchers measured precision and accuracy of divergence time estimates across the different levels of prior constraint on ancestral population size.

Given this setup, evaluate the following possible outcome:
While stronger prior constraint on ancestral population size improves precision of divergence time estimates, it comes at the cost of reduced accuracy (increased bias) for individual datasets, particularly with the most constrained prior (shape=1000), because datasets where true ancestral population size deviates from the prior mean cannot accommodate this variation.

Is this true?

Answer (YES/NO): NO